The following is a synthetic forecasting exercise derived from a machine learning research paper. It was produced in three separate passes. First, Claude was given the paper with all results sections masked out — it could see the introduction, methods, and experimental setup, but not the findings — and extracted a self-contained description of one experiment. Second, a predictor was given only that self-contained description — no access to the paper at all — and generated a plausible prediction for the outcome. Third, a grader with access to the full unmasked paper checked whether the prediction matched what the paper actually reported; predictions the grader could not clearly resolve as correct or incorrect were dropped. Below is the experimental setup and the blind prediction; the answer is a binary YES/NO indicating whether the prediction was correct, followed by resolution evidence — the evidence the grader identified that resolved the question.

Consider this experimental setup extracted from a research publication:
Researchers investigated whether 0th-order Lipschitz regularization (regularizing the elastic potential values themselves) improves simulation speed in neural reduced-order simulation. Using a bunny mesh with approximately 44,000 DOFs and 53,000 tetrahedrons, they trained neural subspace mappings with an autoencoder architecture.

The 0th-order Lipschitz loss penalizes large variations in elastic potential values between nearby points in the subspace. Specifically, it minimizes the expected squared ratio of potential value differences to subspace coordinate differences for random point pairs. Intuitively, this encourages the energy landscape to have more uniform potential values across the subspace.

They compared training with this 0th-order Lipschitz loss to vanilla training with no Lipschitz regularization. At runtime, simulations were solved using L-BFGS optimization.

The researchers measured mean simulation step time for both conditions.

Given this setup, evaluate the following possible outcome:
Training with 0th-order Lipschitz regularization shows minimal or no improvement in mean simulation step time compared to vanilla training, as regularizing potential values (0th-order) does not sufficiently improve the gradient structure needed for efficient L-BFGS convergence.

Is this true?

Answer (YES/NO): YES